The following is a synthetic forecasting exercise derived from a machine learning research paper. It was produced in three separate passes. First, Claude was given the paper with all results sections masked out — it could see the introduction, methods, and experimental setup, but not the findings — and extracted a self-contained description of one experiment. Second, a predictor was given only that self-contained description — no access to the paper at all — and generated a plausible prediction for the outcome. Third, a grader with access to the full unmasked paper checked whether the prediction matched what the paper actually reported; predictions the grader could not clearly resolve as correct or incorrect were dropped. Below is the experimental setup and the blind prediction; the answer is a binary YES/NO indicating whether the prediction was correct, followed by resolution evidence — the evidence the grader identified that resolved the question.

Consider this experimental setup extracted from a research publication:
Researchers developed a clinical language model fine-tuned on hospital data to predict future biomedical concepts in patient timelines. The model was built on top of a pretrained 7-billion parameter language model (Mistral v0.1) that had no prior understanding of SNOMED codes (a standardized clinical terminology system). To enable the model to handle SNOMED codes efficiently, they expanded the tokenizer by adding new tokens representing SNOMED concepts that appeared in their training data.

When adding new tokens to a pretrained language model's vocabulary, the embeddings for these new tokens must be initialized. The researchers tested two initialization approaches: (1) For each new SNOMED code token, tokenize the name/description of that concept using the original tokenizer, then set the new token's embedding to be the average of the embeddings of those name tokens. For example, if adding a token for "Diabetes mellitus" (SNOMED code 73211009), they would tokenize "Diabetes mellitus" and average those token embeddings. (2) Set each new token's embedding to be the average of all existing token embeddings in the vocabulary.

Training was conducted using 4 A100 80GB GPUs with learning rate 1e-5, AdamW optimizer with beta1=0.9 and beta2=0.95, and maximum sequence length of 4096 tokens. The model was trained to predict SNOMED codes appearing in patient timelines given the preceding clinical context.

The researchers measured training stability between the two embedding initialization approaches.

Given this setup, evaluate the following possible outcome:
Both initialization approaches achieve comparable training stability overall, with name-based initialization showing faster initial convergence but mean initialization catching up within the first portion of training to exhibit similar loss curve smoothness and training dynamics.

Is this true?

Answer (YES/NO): NO